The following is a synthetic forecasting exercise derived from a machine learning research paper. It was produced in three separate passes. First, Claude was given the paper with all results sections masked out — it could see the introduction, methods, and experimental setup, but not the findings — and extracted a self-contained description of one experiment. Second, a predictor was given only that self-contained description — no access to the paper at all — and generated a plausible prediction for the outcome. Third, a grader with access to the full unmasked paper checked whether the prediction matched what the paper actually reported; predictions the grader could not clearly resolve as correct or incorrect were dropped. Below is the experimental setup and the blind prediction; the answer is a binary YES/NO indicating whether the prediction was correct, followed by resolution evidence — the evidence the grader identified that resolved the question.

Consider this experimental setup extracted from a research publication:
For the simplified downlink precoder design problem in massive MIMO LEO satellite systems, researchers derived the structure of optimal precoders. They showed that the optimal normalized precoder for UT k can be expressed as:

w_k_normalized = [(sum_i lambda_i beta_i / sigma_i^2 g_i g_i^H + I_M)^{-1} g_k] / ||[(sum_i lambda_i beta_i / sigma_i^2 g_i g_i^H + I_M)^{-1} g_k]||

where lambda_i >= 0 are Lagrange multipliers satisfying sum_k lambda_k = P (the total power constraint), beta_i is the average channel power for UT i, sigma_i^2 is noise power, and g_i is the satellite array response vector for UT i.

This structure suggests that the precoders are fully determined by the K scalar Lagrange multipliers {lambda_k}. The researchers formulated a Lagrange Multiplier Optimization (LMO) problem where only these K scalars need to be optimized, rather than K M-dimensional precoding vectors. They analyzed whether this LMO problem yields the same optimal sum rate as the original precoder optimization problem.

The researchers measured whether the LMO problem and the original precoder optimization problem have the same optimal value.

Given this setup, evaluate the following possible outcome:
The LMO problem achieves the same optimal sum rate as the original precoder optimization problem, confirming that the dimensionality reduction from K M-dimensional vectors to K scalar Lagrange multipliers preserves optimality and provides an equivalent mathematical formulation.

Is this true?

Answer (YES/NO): YES